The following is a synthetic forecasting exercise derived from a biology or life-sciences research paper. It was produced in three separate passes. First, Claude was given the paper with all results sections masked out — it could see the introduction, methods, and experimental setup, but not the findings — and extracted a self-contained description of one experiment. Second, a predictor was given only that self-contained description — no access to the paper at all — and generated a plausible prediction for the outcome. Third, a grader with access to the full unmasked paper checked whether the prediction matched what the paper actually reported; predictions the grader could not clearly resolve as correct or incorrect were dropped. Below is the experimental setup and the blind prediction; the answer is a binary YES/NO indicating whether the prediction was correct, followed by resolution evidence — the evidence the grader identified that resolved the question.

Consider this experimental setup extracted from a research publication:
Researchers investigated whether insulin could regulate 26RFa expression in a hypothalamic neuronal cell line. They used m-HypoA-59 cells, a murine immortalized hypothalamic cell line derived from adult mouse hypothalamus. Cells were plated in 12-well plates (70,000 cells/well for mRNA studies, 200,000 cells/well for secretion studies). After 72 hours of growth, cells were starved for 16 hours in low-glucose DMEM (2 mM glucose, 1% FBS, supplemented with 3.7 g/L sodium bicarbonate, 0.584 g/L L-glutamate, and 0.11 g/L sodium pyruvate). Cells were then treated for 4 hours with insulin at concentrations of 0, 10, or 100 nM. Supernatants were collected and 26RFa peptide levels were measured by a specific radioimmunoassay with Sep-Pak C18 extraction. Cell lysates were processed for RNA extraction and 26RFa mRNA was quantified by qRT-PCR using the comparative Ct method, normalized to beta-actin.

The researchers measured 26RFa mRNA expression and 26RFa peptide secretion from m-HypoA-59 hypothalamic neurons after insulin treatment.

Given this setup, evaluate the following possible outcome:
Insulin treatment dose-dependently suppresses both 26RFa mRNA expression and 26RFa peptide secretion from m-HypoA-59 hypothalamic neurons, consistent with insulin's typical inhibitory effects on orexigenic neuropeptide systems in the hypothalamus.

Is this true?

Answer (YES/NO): NO